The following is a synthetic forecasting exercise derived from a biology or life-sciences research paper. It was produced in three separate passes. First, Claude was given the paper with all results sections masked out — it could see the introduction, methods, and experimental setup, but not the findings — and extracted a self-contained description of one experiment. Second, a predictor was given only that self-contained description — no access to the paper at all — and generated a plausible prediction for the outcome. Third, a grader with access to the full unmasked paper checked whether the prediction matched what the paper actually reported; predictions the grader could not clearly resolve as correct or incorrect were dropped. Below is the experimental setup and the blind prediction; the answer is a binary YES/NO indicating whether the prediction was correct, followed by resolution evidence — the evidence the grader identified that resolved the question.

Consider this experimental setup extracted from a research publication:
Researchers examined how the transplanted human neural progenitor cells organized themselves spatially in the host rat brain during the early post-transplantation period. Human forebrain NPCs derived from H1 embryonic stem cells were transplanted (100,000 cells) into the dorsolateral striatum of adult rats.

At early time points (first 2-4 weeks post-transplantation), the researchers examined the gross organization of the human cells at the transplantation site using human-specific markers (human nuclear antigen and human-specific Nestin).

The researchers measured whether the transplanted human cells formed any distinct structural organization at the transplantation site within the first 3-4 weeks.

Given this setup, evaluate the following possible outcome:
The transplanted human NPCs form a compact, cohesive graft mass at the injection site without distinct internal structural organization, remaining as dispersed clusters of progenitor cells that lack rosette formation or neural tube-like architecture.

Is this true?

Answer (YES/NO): NO